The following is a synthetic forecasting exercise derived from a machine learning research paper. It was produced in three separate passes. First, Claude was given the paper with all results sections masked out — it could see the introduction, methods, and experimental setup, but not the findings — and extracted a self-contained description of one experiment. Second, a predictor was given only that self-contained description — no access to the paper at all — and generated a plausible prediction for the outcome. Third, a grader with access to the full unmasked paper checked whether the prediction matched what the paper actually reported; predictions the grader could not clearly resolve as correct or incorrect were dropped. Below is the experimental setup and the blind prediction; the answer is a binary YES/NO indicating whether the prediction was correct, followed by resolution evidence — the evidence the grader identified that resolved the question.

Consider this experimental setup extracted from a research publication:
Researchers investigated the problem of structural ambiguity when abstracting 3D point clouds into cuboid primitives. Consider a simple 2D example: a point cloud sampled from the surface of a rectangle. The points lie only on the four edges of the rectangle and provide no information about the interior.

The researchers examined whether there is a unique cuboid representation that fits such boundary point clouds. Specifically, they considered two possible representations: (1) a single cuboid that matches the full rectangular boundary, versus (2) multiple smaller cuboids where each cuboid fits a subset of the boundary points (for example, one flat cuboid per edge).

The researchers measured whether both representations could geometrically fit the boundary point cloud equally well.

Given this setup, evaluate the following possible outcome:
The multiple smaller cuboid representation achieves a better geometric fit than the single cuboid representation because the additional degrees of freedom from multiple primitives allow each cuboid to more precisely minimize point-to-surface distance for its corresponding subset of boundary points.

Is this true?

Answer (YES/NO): NO